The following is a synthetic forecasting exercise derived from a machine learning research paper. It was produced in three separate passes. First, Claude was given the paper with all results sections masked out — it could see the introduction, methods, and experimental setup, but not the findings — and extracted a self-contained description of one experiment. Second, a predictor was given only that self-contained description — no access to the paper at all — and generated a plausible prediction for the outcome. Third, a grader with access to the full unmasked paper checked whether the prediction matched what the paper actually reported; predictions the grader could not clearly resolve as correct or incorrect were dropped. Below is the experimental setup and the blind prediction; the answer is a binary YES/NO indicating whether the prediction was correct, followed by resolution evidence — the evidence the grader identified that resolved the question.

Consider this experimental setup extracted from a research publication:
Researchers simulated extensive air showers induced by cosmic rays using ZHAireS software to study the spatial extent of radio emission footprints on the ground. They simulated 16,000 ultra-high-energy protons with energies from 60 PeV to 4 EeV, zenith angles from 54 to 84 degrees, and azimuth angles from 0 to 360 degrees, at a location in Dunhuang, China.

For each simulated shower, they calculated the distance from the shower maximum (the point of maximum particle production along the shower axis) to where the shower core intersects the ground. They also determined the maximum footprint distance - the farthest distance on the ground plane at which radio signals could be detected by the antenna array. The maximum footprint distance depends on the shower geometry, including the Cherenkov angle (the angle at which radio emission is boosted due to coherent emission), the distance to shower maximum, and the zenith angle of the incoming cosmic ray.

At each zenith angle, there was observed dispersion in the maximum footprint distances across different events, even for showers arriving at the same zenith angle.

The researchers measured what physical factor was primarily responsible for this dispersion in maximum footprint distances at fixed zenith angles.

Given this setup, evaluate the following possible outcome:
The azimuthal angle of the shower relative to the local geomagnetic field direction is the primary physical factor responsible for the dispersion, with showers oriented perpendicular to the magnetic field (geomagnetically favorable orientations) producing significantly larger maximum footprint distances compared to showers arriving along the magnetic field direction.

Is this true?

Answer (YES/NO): NO